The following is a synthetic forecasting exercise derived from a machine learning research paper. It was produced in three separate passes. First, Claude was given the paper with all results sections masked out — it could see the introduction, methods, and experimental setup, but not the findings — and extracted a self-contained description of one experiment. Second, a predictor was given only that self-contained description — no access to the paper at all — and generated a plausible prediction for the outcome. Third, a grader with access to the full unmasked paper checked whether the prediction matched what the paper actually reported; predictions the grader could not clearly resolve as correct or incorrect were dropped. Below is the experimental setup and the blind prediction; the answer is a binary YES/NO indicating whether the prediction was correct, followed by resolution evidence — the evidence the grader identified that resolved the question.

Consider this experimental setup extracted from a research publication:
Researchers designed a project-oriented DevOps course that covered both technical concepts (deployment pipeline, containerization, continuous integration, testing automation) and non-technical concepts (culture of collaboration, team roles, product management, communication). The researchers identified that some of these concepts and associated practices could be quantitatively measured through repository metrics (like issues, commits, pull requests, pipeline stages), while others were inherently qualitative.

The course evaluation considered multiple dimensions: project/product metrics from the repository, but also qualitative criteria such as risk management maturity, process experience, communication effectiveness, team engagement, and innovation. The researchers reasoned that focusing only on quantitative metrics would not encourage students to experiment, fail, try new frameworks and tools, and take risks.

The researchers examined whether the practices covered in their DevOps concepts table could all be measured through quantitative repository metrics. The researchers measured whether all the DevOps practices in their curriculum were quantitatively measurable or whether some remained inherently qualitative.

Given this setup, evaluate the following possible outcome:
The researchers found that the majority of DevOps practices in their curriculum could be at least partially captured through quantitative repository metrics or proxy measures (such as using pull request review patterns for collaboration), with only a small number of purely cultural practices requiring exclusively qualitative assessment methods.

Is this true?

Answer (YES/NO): NO